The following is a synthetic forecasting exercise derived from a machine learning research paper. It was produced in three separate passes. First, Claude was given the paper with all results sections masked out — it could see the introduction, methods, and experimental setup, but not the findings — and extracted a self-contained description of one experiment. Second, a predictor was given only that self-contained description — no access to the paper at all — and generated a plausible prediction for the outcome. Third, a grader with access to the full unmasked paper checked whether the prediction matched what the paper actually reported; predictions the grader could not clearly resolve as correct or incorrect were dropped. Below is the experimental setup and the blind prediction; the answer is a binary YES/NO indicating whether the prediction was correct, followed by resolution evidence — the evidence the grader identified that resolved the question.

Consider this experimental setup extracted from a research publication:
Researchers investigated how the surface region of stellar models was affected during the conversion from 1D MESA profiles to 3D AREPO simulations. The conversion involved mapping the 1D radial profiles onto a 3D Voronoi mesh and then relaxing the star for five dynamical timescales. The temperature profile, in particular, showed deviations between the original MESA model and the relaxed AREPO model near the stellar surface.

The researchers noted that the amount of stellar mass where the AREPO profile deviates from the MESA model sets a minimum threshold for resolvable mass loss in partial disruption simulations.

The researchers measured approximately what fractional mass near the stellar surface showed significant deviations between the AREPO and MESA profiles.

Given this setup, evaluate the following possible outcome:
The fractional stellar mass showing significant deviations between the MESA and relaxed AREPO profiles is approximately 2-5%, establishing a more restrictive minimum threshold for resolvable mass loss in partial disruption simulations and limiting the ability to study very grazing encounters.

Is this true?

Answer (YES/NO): NO